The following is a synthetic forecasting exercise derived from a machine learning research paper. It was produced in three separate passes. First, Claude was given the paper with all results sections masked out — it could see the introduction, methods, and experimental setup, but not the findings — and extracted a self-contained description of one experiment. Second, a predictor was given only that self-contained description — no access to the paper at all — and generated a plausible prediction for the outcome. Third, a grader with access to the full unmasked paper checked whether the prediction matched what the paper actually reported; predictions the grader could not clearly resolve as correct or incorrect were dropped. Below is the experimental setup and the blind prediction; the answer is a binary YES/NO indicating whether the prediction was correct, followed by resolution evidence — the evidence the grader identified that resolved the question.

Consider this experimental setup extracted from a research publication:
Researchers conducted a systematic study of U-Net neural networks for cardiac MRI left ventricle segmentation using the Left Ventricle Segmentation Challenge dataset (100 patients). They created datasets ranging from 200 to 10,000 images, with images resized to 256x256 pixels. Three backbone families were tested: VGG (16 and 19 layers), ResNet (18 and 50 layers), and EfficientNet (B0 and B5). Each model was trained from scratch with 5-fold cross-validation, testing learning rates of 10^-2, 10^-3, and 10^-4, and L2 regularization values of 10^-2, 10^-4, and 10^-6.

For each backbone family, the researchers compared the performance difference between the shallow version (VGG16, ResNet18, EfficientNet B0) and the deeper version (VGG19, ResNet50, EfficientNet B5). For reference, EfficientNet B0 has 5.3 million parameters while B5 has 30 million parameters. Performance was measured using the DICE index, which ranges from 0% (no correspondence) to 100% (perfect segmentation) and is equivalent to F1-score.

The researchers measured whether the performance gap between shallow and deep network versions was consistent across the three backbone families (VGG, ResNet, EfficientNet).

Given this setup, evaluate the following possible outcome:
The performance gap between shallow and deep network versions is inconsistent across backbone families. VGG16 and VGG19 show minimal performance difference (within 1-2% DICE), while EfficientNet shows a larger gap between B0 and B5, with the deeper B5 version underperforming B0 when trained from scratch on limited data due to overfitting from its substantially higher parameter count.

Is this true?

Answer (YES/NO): NO